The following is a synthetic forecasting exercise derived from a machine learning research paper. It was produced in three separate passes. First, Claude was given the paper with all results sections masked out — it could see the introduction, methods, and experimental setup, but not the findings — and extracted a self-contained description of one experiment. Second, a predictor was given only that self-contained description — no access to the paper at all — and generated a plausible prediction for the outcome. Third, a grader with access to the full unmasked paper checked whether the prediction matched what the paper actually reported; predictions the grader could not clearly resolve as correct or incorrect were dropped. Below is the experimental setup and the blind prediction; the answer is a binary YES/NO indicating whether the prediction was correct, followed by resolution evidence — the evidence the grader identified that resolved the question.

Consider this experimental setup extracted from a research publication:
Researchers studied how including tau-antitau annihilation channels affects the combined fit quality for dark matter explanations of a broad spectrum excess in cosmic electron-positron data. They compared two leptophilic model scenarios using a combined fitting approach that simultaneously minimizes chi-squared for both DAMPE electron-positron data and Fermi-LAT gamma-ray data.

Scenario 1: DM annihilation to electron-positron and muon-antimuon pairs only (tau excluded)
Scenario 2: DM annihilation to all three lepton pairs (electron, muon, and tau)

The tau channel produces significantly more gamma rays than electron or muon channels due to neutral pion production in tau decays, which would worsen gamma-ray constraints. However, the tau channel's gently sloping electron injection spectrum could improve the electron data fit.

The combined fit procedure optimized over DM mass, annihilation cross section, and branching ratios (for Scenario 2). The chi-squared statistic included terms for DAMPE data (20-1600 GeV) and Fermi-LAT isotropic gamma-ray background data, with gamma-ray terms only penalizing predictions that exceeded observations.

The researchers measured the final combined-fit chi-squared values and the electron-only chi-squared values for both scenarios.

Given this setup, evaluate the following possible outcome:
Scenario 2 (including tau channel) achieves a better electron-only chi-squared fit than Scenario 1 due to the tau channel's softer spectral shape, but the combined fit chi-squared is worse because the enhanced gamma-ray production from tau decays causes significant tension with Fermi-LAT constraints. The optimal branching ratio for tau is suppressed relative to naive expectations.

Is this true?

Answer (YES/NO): YES